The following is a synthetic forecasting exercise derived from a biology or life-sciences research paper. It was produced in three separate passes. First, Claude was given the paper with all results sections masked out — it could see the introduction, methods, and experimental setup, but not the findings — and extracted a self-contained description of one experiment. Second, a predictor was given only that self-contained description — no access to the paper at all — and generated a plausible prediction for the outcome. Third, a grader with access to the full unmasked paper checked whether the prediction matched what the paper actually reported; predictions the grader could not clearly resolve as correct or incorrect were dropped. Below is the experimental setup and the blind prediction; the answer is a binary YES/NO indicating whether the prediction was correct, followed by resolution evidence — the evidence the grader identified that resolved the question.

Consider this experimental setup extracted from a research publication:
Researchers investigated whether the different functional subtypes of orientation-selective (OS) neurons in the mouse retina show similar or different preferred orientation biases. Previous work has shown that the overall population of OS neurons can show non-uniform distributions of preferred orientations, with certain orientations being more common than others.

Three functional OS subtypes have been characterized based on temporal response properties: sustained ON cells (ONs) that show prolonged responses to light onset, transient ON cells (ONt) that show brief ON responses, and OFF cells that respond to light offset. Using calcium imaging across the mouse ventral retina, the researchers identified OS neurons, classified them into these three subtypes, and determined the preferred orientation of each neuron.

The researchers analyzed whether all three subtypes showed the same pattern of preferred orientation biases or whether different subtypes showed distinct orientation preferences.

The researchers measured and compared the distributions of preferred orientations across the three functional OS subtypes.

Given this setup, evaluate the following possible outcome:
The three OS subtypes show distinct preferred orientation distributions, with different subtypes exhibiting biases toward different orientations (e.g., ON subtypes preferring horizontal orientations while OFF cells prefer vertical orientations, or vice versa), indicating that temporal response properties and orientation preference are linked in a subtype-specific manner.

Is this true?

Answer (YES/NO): NO